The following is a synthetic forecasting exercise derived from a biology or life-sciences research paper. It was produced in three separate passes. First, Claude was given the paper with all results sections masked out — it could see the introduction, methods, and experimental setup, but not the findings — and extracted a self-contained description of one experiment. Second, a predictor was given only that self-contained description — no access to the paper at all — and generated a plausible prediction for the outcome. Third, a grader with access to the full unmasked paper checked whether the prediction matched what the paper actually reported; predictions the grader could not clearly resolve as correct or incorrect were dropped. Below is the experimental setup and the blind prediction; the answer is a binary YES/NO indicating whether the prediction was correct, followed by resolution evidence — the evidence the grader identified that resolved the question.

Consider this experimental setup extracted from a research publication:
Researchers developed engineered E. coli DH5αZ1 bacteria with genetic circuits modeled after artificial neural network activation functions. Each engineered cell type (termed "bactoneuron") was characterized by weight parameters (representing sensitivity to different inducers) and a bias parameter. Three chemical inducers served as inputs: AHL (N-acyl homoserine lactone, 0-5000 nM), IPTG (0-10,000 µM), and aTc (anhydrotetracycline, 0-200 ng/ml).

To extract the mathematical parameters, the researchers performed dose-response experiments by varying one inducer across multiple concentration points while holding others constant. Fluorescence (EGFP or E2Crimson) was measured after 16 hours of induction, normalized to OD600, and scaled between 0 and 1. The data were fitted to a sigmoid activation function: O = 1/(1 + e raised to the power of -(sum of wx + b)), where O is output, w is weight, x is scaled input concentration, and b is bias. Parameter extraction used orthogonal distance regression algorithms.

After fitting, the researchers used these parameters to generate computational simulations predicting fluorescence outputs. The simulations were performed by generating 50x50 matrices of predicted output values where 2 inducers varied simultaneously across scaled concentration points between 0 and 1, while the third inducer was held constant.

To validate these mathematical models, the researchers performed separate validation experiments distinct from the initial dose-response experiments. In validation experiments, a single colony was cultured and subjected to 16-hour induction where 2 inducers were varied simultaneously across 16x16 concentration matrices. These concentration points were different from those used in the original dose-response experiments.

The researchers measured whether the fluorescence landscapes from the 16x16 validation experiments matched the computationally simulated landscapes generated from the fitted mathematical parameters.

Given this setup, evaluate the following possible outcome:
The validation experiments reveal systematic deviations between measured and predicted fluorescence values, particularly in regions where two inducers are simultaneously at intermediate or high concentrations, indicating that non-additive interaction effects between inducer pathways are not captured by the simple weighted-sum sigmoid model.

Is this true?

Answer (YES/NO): NO